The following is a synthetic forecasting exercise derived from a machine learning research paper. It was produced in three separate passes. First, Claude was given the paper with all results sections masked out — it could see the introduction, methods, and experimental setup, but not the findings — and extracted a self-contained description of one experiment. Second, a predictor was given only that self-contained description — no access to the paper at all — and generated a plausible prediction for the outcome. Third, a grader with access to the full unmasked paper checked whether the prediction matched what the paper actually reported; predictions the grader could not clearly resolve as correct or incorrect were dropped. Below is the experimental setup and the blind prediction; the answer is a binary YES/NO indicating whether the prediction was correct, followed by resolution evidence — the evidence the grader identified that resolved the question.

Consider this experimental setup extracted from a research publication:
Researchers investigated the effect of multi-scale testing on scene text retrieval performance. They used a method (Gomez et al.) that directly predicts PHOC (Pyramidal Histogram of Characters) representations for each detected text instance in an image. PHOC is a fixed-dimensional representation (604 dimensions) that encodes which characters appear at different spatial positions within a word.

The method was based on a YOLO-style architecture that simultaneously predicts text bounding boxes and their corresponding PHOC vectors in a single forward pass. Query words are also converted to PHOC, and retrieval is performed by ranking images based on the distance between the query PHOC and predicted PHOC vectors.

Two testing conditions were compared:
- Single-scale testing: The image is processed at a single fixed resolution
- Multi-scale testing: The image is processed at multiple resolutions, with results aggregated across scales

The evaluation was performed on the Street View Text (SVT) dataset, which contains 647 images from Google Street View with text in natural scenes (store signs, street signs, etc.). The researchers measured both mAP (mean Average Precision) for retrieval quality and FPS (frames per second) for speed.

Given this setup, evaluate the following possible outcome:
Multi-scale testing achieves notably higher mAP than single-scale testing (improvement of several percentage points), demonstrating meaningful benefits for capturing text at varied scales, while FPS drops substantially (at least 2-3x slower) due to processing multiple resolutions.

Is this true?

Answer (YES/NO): NO